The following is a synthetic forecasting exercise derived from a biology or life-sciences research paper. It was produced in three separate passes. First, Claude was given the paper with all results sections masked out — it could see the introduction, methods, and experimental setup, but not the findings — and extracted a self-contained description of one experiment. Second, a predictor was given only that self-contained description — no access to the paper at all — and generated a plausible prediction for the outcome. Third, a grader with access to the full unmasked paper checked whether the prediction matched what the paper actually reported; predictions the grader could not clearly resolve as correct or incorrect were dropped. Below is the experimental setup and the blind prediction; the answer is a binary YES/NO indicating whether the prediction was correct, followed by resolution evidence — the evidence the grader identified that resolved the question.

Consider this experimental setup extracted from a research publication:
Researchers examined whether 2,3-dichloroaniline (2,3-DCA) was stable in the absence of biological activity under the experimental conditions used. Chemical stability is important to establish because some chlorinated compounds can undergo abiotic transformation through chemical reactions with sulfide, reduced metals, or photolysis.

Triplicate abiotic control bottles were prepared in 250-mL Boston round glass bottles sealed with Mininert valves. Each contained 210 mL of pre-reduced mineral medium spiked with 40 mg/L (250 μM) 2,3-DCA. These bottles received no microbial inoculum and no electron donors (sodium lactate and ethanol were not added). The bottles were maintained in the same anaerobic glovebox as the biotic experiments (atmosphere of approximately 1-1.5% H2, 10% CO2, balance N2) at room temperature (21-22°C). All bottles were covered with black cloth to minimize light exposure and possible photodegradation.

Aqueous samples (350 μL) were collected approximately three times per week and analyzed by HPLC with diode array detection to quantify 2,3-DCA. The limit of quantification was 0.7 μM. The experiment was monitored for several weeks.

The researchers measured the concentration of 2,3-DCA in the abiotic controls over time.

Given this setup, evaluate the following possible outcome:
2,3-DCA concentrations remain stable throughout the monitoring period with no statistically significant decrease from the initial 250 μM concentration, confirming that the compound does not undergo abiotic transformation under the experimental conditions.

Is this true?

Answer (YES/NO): YES